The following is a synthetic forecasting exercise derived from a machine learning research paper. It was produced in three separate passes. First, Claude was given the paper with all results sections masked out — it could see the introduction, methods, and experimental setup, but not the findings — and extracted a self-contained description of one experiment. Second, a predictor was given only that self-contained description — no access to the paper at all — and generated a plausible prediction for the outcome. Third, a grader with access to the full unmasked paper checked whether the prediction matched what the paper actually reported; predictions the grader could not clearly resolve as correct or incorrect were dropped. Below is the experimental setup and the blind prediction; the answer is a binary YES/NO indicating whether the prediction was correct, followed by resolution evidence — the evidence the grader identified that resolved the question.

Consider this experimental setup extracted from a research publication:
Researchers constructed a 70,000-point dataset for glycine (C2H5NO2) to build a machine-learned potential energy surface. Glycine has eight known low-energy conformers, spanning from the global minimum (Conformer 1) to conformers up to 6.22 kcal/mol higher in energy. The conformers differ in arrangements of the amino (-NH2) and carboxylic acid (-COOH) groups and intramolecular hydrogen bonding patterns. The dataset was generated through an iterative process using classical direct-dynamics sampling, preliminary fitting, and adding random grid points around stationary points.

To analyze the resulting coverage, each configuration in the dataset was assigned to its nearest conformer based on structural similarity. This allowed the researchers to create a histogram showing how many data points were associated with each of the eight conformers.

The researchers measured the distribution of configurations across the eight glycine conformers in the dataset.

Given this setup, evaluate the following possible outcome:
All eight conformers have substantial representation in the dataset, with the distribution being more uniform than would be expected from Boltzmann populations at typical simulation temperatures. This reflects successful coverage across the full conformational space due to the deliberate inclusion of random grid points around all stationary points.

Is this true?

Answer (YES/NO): YES